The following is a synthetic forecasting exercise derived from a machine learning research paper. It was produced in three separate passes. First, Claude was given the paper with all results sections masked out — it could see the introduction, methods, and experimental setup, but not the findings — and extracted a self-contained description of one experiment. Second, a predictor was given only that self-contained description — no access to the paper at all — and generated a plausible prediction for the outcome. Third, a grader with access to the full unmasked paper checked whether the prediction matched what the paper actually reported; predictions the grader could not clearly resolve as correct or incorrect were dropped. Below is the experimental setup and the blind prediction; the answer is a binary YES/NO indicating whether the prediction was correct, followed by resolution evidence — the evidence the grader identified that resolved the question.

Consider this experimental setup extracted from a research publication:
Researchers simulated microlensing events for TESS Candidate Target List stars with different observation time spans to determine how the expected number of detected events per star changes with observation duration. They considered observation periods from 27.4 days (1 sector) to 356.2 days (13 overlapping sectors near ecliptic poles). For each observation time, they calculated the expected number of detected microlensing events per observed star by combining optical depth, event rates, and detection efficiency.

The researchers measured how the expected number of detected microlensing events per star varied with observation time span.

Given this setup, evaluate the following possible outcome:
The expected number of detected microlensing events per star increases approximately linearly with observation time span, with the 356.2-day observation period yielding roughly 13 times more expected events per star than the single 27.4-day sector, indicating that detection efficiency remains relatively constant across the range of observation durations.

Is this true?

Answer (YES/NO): YES